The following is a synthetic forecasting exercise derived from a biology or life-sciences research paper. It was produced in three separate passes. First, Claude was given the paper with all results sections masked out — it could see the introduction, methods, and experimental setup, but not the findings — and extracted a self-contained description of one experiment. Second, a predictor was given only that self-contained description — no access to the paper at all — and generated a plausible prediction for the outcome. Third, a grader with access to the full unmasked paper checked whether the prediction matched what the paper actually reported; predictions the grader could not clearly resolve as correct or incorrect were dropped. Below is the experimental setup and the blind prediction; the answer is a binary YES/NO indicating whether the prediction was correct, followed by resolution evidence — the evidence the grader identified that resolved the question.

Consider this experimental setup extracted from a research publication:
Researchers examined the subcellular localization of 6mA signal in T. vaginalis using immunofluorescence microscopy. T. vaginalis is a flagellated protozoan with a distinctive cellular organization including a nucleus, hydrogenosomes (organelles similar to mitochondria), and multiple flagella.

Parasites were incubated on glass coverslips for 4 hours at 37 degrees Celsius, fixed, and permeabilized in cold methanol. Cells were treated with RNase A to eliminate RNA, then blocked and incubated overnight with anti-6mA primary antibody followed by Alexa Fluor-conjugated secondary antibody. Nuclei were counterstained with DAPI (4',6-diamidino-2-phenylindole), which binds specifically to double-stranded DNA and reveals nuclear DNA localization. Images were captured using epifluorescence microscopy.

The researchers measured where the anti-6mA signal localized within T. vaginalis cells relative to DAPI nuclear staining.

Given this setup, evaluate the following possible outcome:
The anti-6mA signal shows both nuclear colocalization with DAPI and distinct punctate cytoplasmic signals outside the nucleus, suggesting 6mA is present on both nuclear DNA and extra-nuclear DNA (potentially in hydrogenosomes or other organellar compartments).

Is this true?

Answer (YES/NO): NO